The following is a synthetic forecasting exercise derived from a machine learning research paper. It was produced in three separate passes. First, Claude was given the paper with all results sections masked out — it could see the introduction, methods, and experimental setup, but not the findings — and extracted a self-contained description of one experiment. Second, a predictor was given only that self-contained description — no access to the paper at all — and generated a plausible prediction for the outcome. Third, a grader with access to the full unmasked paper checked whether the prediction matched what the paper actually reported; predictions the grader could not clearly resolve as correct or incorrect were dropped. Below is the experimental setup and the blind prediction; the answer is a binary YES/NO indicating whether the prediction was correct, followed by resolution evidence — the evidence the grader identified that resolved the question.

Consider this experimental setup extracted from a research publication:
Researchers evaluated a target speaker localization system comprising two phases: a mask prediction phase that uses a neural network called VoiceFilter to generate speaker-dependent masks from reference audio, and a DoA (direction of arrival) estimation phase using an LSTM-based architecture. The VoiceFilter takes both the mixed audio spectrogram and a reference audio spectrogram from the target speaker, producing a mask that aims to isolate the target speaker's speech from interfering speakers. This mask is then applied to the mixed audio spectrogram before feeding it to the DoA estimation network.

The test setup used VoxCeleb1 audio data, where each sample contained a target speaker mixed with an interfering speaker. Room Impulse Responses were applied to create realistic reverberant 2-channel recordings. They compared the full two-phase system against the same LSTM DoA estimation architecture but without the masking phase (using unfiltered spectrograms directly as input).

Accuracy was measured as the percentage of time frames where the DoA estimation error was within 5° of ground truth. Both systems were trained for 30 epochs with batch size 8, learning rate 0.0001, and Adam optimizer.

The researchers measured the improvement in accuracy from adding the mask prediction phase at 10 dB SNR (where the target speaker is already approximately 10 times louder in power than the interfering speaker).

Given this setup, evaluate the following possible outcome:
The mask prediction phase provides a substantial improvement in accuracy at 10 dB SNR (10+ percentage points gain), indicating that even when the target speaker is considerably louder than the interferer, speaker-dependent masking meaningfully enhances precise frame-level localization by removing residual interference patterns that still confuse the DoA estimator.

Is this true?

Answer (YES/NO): NO